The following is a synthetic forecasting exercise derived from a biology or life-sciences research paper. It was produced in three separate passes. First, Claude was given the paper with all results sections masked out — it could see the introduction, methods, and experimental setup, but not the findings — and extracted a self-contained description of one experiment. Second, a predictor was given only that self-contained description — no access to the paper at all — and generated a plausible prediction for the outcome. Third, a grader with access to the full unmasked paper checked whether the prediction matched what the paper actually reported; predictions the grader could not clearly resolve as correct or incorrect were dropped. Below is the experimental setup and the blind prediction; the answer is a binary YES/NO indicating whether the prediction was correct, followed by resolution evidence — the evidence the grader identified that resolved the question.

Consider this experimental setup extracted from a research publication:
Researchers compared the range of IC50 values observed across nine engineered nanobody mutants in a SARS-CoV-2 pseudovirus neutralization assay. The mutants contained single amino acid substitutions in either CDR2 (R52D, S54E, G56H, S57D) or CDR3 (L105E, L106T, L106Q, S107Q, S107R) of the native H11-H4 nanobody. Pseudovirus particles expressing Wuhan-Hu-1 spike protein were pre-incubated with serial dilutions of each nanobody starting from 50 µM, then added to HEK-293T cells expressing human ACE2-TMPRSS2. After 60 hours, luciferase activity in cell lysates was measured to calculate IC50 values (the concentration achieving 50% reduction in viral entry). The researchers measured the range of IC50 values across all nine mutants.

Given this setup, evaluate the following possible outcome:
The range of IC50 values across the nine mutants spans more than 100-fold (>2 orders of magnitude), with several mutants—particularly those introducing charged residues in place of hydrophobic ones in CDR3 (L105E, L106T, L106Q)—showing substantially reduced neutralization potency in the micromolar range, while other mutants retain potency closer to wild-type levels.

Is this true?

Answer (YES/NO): NO